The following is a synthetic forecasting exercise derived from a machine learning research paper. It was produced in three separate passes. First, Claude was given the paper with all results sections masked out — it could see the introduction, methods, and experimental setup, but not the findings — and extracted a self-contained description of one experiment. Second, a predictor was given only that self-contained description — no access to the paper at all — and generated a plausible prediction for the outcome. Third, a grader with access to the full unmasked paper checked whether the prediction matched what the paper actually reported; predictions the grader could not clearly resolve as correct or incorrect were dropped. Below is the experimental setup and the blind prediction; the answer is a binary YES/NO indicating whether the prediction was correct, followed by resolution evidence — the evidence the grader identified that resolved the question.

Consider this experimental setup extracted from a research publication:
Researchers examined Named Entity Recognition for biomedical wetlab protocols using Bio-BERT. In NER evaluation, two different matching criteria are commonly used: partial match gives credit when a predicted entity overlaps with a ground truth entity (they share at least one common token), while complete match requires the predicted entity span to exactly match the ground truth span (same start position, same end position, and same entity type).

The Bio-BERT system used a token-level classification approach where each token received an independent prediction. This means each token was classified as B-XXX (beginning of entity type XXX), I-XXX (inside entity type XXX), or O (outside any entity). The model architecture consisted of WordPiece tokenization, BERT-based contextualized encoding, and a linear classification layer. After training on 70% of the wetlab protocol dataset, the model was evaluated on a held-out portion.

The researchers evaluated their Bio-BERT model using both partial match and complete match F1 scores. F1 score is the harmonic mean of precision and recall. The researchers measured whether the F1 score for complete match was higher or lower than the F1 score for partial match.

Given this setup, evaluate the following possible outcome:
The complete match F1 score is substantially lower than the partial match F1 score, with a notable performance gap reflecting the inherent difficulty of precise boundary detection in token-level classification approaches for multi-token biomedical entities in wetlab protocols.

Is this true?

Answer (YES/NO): YES